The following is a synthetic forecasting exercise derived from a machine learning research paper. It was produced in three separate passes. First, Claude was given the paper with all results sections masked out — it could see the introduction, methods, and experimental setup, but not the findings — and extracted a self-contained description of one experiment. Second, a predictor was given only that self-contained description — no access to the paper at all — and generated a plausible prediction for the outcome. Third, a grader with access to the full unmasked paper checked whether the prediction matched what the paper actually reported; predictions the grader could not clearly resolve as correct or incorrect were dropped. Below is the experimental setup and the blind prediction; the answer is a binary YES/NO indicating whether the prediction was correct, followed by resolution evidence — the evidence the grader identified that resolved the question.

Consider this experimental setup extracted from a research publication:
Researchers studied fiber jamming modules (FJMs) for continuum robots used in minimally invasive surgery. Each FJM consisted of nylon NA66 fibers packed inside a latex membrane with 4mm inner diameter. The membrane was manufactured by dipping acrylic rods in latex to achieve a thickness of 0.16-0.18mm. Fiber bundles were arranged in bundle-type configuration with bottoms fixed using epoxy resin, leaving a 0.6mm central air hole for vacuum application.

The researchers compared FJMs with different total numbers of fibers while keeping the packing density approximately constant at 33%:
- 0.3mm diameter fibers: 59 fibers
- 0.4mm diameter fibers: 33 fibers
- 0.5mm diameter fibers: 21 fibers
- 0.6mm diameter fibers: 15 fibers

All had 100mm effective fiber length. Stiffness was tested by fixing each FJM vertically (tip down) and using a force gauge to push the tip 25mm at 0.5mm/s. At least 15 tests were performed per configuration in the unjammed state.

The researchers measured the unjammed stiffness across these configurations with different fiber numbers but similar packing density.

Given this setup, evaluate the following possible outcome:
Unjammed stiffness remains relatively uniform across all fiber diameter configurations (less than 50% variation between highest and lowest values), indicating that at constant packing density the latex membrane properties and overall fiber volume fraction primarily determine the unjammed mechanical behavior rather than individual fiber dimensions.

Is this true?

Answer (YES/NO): NO